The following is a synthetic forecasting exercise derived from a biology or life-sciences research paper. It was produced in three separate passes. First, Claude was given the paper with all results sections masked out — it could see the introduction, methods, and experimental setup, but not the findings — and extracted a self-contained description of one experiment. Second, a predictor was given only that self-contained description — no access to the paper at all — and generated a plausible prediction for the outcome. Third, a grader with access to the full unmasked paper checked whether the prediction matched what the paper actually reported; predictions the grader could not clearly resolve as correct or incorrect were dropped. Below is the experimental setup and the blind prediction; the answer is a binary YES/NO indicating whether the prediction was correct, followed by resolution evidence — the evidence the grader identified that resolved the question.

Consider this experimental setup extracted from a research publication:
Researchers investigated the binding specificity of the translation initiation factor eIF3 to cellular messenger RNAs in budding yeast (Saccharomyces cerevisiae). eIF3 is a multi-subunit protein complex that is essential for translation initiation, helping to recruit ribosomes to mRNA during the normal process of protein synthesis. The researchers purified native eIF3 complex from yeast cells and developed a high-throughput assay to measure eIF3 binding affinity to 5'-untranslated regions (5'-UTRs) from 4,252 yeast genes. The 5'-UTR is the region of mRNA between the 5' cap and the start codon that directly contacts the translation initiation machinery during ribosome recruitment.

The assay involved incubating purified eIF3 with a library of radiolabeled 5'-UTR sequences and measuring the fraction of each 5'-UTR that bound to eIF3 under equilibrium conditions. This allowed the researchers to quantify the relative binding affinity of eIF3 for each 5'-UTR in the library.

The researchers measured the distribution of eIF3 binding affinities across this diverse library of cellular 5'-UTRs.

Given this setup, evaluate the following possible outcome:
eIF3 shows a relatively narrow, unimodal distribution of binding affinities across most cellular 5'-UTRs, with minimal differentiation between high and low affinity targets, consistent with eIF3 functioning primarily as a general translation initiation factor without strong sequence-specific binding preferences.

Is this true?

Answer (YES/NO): NO